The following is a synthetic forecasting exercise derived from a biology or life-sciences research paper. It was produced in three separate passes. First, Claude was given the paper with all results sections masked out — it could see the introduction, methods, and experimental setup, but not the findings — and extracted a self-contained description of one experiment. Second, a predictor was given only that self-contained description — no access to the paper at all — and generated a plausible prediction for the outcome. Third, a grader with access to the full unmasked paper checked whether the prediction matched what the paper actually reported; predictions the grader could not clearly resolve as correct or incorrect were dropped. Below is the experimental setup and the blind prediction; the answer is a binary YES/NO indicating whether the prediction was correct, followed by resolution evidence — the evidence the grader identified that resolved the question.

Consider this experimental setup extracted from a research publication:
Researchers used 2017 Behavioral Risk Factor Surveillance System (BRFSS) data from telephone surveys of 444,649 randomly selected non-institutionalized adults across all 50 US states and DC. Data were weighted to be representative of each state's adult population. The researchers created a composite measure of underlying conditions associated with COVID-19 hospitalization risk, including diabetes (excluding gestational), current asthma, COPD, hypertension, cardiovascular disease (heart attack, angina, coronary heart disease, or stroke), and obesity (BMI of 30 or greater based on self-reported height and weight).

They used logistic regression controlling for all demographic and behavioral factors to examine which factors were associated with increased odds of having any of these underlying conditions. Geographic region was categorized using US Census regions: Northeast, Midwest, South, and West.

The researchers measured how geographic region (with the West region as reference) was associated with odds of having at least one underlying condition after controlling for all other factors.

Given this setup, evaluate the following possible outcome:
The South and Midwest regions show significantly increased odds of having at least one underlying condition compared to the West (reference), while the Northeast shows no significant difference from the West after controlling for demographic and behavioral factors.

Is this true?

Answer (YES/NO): YES